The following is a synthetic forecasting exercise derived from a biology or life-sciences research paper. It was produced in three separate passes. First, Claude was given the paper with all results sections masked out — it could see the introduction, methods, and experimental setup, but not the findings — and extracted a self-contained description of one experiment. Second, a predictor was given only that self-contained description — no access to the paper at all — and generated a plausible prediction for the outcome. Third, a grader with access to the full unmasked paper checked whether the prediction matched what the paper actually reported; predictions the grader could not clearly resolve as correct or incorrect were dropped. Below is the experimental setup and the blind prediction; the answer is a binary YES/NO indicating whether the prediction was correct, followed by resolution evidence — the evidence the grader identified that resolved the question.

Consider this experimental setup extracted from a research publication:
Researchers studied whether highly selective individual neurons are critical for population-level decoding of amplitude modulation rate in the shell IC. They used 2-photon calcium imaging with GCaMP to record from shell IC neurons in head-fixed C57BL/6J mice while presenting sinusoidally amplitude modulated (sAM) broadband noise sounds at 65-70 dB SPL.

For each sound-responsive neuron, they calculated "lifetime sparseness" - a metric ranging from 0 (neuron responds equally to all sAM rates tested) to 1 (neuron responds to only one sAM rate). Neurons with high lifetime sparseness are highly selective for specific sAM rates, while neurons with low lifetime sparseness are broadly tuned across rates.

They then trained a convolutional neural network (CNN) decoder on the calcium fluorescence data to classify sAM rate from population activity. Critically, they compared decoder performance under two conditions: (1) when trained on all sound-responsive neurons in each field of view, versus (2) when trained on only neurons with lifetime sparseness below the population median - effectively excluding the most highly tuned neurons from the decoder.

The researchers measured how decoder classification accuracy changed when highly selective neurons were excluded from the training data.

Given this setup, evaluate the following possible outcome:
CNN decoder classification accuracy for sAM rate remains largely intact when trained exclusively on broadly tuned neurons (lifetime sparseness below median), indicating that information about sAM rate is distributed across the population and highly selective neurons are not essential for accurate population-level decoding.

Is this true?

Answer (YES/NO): YES